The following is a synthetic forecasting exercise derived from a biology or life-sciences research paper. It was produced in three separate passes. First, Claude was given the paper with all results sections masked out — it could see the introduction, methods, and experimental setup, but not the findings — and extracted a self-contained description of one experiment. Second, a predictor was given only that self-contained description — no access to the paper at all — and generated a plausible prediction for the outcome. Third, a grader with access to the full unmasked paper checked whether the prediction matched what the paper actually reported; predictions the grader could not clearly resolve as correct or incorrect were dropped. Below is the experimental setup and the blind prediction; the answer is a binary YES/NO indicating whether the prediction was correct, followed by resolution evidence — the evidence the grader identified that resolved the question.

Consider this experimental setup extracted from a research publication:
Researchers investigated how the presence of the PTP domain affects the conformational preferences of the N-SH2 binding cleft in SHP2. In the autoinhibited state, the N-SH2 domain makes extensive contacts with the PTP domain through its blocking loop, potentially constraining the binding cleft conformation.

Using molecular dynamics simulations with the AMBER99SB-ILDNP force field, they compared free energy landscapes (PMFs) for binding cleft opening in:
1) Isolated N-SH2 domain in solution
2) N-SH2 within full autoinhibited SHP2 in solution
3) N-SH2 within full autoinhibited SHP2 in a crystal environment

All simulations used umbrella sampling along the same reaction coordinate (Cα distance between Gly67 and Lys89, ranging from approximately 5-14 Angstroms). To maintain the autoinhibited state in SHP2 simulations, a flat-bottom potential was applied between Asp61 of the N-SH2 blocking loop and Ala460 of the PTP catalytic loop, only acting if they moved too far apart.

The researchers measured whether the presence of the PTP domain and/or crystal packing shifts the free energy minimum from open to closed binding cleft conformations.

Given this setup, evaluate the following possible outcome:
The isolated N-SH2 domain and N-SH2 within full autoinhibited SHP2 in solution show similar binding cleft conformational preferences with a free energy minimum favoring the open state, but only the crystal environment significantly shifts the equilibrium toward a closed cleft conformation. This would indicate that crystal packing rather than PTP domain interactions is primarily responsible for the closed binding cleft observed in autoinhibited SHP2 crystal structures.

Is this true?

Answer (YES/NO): YES